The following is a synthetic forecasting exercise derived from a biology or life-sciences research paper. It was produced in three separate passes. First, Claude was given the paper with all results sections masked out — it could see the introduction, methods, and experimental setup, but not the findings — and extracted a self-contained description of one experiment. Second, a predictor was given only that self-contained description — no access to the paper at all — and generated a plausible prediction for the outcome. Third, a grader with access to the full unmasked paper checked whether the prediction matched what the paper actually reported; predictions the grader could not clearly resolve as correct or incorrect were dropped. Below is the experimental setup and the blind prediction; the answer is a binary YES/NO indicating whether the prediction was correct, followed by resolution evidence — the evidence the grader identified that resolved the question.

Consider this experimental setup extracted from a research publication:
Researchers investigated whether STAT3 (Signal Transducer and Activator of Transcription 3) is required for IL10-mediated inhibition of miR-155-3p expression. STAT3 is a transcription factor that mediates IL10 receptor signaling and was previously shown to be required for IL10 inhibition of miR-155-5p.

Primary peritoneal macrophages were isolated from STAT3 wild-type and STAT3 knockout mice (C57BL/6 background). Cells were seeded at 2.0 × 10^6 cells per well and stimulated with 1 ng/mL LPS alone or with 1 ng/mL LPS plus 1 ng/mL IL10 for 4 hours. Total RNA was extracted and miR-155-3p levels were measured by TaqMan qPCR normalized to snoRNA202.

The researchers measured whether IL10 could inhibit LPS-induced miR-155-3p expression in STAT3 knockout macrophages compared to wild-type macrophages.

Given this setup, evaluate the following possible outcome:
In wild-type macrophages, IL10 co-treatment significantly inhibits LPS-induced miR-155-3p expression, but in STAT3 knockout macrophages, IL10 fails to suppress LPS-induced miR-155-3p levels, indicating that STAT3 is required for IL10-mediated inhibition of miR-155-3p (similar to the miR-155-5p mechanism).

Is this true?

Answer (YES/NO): NO